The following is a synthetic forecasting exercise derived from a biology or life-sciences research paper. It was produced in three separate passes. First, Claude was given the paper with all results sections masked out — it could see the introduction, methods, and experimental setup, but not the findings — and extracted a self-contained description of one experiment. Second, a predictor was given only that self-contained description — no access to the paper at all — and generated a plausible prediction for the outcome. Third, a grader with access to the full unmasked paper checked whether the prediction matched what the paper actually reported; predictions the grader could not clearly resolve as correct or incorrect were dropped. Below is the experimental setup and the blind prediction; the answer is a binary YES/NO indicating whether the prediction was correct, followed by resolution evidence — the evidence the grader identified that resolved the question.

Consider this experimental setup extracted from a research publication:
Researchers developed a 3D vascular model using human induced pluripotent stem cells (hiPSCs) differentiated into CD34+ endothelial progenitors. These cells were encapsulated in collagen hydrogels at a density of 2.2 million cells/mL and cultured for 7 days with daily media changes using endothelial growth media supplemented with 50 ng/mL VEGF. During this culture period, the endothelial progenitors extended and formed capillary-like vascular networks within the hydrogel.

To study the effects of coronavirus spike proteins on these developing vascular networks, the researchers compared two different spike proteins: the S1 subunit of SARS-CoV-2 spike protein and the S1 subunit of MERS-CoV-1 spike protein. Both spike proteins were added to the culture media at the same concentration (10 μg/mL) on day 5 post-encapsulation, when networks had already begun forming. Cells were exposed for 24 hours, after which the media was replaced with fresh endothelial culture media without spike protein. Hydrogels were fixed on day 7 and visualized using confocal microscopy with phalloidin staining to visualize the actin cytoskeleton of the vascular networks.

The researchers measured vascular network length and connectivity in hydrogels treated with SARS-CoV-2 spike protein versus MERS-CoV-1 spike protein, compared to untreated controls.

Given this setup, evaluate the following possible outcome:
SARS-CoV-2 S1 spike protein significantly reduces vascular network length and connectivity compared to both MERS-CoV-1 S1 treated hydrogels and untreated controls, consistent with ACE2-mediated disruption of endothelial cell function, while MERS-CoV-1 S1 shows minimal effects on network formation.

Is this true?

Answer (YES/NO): YES